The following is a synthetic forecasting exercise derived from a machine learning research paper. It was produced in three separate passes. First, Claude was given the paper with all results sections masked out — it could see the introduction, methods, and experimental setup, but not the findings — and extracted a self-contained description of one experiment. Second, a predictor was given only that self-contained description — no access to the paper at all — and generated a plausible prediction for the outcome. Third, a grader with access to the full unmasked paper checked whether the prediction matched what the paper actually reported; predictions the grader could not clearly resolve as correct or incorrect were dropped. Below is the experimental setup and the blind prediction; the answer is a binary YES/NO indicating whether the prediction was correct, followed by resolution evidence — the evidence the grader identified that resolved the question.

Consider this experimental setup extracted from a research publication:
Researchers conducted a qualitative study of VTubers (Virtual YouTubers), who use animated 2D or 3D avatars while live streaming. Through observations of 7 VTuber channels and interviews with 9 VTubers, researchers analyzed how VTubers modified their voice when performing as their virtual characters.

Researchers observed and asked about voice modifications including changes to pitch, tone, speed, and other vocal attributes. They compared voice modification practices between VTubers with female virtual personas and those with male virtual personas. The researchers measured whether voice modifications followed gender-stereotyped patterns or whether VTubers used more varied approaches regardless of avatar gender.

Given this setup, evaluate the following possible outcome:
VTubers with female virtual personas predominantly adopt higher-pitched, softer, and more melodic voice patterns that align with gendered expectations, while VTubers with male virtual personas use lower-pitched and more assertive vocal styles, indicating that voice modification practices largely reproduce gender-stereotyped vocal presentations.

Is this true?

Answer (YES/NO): YES